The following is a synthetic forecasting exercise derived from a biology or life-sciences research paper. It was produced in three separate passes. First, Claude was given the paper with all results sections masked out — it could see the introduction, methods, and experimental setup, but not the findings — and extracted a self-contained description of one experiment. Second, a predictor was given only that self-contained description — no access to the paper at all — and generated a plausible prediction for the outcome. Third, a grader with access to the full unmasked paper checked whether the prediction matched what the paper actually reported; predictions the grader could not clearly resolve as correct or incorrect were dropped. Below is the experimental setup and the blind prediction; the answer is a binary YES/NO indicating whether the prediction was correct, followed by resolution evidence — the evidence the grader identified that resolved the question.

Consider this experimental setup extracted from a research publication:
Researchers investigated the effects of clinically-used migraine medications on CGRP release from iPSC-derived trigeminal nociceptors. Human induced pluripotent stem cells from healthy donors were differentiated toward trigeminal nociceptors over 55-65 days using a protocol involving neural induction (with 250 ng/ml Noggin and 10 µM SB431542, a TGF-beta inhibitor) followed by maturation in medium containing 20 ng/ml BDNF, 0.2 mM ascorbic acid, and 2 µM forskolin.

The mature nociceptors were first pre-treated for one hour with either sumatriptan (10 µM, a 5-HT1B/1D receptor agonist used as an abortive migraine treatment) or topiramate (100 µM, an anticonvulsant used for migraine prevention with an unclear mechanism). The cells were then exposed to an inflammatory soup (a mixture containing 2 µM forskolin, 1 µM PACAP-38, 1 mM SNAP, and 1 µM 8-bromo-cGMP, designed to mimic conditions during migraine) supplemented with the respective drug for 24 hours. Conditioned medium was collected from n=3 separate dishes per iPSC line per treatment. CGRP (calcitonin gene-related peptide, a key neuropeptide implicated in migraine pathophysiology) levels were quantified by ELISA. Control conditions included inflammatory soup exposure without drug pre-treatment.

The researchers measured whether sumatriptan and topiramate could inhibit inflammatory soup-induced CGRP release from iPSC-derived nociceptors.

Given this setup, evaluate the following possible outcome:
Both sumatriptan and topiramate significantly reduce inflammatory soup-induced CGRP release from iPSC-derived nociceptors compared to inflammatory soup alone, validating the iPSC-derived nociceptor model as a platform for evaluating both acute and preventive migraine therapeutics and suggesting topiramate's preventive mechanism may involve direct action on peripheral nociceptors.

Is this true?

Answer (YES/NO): YES